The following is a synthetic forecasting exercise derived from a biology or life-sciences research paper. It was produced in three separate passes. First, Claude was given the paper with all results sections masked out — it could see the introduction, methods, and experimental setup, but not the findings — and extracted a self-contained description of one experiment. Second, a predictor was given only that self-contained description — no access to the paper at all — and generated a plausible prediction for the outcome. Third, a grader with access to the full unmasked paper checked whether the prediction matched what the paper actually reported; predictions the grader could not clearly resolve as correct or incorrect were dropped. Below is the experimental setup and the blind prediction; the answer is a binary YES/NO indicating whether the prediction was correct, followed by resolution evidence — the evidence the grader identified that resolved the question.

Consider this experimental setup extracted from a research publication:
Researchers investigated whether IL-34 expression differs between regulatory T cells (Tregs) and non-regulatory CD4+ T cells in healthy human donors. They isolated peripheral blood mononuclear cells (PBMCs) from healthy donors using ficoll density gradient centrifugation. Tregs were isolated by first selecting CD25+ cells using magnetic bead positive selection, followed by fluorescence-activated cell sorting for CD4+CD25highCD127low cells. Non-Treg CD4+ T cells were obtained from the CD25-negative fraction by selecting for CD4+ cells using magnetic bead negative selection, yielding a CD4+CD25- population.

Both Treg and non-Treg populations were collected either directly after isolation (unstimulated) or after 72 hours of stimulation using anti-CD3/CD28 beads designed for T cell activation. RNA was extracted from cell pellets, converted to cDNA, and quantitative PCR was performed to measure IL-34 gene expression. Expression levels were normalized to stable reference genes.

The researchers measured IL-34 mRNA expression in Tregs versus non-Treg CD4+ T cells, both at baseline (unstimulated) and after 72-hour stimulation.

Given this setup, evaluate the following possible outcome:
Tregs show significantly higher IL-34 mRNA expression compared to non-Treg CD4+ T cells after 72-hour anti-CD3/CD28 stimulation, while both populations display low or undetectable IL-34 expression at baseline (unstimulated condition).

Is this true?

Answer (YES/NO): NO